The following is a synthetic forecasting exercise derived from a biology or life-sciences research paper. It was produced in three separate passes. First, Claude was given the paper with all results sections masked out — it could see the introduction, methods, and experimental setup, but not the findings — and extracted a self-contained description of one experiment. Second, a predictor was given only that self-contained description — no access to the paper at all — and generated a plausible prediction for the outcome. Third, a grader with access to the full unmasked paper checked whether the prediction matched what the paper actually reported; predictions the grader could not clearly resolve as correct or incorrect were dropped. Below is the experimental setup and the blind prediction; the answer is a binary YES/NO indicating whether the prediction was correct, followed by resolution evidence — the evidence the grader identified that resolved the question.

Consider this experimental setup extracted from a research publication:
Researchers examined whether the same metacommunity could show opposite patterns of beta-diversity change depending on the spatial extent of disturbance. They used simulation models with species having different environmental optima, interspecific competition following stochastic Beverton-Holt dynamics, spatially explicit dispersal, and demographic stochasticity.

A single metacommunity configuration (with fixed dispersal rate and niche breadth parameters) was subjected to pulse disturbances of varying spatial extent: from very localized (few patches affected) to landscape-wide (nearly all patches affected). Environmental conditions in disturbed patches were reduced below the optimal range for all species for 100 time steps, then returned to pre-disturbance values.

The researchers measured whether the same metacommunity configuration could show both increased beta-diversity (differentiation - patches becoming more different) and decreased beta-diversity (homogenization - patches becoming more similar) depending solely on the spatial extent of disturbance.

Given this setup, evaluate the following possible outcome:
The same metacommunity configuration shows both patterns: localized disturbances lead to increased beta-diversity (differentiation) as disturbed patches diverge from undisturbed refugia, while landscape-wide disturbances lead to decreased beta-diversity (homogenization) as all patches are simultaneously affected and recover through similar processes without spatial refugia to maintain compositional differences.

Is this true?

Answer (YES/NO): NO